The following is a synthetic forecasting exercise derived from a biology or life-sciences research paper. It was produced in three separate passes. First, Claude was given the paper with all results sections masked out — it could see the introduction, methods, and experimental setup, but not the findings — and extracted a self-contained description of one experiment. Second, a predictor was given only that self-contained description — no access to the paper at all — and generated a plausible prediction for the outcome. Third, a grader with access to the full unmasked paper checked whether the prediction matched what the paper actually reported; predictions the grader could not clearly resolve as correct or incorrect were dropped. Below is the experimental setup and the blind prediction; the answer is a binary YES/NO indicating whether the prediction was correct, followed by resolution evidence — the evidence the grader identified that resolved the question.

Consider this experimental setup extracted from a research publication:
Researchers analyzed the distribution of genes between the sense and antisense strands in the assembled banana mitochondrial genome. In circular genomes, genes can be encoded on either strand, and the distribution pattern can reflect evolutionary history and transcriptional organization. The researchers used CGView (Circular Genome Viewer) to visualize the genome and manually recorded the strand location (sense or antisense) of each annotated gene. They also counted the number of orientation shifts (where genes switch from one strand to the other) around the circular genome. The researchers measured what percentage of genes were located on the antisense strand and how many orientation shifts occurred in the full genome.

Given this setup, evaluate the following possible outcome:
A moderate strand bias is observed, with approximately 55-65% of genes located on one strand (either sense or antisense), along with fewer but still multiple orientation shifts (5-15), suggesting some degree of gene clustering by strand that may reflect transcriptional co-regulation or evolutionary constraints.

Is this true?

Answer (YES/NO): NO